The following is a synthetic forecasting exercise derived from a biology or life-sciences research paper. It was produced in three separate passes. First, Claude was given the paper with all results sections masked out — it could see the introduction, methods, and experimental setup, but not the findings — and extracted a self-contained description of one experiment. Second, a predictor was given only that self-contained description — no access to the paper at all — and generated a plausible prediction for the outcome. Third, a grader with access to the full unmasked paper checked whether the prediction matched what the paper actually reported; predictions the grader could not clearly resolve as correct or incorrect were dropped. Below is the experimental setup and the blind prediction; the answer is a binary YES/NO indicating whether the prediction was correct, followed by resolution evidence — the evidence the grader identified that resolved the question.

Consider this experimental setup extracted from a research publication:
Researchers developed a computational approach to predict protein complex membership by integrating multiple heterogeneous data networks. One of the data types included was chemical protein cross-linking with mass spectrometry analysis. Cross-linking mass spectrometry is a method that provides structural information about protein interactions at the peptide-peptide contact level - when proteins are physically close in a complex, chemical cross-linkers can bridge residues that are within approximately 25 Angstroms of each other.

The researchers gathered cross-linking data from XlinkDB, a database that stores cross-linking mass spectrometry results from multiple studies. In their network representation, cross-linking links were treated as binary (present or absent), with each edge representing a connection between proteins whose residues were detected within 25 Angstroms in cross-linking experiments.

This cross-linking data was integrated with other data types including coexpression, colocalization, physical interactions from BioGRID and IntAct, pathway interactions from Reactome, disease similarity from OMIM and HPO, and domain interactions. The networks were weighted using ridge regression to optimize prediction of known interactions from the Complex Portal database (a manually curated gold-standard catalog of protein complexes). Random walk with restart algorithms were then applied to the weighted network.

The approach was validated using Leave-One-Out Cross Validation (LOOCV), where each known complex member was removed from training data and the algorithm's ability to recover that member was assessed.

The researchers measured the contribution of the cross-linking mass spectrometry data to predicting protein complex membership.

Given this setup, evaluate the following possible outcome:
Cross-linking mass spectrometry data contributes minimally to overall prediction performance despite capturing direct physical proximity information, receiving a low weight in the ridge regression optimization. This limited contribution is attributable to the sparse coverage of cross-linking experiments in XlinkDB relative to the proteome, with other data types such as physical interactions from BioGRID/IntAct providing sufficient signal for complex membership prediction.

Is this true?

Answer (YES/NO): YES